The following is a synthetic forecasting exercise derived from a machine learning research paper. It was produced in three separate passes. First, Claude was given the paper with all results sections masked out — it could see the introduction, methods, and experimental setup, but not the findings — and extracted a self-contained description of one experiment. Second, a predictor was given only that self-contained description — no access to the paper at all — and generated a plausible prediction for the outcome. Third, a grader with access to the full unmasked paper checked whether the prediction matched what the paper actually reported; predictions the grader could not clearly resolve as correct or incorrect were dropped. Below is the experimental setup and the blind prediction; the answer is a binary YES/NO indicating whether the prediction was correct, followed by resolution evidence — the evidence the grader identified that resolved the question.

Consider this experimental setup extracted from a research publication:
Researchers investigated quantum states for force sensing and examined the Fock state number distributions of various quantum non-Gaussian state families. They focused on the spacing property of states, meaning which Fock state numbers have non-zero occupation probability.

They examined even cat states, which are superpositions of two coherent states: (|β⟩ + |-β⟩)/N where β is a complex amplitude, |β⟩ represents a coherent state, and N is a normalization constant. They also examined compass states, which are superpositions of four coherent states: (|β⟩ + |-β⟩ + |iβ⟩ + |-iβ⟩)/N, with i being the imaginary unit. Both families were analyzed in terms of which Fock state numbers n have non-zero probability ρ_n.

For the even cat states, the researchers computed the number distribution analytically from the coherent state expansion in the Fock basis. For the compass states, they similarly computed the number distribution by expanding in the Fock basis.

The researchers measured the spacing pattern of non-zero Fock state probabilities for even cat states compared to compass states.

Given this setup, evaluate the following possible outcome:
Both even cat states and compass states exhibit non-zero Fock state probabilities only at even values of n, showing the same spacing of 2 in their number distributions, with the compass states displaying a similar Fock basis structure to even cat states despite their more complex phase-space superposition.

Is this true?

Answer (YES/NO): NO